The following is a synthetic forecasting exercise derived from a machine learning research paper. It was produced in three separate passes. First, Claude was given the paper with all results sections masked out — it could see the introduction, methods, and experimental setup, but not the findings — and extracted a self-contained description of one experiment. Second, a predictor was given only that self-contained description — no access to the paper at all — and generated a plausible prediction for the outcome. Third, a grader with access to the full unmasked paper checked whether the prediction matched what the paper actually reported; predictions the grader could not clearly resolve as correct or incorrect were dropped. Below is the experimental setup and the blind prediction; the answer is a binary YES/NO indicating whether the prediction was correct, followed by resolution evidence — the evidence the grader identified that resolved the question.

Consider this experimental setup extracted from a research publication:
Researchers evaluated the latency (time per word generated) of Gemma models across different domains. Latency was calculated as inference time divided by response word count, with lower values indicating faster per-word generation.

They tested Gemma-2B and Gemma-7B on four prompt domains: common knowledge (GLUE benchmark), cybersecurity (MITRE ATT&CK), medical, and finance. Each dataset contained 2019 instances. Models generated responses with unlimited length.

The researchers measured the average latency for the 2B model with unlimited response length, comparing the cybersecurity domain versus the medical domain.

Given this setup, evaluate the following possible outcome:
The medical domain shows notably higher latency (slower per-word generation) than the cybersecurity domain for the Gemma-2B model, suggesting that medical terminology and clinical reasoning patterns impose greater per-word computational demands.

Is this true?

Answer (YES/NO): NO